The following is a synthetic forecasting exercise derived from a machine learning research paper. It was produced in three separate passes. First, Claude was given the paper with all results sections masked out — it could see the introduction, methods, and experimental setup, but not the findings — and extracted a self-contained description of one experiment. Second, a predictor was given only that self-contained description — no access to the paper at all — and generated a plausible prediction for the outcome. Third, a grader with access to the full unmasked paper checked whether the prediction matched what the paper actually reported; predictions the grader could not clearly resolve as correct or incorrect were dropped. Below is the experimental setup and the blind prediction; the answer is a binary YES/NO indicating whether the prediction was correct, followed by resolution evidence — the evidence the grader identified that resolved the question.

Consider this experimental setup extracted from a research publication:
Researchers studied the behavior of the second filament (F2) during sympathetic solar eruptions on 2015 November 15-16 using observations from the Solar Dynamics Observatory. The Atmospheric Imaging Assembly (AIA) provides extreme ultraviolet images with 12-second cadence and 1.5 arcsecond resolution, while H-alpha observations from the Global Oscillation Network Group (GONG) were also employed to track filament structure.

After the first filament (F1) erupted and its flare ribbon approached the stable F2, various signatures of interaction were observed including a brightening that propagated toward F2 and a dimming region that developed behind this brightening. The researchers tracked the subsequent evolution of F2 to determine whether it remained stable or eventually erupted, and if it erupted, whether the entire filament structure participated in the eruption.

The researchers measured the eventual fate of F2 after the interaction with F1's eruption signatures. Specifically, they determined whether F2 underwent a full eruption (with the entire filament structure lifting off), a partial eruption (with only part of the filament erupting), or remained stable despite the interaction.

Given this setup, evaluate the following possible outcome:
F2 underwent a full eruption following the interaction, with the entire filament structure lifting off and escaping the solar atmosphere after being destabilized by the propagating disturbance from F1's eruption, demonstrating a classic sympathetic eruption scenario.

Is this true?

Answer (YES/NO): NO